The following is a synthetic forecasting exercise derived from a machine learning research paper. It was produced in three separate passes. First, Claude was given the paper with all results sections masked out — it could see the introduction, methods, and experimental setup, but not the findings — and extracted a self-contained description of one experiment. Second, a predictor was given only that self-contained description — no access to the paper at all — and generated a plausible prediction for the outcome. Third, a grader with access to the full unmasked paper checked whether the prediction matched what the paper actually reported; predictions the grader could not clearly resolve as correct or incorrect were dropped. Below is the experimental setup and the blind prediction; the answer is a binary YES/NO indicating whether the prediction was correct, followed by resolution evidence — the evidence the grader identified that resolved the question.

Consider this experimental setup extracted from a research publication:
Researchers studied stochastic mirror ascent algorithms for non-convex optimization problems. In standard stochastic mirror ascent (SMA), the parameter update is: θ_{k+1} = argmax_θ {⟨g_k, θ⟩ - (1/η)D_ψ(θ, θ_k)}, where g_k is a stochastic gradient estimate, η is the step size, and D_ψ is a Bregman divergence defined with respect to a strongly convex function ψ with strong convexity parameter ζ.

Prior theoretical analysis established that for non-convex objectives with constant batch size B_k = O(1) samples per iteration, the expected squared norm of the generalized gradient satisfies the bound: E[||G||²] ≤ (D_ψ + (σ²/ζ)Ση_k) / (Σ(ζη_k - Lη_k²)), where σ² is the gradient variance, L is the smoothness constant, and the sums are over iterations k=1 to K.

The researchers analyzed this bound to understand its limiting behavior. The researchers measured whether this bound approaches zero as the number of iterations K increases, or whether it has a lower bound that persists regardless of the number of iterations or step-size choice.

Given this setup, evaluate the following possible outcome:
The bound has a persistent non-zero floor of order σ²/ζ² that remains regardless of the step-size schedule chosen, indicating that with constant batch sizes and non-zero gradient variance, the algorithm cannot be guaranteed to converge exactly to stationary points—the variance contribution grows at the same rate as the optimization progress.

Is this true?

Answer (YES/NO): YES